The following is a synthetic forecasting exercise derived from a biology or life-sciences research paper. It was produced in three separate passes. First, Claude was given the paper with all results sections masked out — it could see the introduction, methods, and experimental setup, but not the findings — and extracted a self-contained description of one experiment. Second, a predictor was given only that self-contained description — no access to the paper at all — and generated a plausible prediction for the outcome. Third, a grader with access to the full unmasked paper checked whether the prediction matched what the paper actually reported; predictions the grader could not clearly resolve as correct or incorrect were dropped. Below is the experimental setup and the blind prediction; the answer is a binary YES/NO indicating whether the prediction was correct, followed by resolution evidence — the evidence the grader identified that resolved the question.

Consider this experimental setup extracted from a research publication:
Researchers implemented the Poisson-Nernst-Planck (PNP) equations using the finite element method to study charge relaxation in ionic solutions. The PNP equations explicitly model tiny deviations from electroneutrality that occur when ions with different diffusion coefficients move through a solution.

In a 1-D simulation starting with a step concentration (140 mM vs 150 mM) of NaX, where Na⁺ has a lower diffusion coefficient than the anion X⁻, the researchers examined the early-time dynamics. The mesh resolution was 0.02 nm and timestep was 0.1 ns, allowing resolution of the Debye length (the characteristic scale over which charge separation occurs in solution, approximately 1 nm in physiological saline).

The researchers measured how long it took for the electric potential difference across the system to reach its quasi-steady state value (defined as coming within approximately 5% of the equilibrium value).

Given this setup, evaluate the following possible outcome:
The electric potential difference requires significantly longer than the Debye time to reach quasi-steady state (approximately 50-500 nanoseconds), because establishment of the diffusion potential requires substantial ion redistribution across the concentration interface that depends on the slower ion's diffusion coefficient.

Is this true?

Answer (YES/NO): NO